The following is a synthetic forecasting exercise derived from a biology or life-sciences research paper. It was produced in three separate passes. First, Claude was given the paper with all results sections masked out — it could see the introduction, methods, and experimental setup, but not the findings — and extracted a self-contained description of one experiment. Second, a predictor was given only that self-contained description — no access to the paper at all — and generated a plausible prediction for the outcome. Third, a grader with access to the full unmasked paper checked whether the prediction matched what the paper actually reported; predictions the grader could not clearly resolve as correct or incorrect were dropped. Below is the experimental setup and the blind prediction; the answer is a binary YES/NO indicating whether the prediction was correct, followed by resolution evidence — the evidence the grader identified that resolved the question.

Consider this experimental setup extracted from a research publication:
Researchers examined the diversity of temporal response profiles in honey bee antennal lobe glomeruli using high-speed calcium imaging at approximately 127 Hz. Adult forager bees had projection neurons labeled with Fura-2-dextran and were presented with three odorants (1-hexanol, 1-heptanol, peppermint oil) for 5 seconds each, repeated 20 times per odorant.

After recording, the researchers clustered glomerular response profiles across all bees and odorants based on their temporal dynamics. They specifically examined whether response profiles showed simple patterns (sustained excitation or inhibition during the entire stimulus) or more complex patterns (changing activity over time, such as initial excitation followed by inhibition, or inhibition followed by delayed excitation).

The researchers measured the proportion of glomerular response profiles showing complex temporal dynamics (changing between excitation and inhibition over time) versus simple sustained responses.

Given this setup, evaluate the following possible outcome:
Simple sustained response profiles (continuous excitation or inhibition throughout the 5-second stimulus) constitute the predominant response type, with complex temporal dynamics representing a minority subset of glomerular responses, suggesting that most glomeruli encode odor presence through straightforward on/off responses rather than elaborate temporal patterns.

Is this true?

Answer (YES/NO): YES